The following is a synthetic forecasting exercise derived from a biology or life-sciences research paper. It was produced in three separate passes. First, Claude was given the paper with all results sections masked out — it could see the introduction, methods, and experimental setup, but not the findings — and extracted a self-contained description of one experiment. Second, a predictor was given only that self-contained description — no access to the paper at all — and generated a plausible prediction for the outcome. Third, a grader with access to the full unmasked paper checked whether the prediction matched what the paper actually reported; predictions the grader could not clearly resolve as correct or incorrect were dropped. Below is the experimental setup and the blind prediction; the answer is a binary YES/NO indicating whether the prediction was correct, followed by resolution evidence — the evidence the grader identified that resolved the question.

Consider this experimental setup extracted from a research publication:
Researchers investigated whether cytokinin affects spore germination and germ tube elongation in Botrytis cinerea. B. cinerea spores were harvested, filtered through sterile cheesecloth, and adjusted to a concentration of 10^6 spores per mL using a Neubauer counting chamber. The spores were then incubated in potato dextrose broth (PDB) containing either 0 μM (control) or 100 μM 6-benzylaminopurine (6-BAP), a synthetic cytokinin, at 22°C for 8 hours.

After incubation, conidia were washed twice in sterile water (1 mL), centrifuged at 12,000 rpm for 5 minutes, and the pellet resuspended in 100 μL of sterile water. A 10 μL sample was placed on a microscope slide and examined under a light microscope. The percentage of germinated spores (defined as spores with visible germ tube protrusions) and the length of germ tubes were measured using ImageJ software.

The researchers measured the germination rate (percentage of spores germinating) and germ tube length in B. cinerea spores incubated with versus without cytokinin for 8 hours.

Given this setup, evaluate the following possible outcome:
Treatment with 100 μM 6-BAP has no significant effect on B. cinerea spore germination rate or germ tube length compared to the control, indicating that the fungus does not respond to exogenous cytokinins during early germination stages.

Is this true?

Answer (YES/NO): NO